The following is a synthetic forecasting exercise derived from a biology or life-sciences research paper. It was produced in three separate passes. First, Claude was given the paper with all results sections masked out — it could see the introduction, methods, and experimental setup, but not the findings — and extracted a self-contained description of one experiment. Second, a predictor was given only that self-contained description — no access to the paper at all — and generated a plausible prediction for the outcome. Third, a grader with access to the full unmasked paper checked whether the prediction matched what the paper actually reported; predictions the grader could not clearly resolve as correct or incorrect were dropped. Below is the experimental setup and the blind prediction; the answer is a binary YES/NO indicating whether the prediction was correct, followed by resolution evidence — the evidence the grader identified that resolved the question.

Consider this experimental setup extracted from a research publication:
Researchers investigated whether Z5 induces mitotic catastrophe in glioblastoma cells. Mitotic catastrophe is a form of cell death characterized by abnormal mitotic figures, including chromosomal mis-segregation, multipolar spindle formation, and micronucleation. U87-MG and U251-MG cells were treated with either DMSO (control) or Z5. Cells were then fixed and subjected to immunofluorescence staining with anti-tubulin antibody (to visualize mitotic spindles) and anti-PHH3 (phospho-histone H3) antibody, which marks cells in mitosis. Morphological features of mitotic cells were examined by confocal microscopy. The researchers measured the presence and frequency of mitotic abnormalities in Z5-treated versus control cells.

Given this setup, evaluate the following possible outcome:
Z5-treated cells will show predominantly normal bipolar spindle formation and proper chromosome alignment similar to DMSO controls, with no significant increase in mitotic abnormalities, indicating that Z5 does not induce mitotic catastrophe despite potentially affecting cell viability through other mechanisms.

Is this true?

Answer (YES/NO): NO